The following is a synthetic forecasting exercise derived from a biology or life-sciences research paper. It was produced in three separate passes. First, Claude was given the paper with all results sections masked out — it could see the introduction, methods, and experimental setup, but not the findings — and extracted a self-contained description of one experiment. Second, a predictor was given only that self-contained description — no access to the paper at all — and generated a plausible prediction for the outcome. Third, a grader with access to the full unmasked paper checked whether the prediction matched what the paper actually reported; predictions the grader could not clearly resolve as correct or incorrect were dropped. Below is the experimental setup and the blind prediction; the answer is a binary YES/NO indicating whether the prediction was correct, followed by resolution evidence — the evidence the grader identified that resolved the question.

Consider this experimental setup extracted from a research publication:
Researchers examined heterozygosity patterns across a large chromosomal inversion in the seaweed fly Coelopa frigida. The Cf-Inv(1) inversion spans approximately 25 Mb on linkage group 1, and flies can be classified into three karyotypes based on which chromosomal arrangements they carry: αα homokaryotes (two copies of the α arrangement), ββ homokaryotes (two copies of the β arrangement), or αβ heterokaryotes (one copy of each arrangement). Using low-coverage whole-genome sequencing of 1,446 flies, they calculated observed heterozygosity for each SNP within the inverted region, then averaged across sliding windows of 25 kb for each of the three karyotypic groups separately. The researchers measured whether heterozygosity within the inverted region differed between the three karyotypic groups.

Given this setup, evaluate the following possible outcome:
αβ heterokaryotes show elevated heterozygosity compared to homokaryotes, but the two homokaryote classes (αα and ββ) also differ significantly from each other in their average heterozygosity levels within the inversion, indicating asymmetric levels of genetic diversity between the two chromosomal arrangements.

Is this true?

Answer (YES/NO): NO